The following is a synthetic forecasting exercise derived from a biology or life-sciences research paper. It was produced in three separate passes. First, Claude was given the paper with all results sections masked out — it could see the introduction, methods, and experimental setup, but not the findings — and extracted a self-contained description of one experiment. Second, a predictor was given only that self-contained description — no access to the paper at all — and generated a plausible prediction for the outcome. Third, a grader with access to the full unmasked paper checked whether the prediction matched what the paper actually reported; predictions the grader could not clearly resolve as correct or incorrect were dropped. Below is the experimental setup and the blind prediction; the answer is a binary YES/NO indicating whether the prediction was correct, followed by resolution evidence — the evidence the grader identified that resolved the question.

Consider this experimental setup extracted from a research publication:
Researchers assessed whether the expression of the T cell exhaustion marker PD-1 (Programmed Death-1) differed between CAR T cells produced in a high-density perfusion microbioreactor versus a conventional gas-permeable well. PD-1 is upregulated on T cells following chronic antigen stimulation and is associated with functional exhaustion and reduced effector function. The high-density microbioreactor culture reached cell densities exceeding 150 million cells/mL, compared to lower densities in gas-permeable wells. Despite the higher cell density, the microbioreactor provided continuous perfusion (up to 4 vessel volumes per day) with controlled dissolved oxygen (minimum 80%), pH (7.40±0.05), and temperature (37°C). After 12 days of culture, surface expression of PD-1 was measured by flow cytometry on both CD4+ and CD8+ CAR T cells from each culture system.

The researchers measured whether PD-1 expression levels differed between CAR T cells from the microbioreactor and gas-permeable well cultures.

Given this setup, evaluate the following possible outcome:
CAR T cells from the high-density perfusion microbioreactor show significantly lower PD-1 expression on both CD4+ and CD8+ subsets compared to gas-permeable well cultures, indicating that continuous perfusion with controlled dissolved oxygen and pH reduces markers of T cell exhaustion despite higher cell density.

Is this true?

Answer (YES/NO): NO